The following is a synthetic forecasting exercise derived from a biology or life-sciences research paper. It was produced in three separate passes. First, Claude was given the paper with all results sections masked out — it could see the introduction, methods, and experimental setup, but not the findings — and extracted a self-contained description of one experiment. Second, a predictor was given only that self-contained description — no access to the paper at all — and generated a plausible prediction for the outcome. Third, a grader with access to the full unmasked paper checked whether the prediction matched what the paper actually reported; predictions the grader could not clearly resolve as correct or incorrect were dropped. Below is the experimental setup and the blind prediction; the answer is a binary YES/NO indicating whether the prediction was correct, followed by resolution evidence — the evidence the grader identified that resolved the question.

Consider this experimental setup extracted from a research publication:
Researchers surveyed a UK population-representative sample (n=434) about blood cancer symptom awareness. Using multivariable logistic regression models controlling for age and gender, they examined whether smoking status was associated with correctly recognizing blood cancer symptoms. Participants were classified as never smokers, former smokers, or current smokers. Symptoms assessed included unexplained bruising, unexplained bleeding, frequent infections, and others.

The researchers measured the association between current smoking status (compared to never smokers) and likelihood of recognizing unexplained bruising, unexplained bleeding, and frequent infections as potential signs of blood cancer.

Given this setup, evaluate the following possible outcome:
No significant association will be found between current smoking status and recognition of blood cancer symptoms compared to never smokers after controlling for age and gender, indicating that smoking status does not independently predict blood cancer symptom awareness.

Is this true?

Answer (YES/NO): NO